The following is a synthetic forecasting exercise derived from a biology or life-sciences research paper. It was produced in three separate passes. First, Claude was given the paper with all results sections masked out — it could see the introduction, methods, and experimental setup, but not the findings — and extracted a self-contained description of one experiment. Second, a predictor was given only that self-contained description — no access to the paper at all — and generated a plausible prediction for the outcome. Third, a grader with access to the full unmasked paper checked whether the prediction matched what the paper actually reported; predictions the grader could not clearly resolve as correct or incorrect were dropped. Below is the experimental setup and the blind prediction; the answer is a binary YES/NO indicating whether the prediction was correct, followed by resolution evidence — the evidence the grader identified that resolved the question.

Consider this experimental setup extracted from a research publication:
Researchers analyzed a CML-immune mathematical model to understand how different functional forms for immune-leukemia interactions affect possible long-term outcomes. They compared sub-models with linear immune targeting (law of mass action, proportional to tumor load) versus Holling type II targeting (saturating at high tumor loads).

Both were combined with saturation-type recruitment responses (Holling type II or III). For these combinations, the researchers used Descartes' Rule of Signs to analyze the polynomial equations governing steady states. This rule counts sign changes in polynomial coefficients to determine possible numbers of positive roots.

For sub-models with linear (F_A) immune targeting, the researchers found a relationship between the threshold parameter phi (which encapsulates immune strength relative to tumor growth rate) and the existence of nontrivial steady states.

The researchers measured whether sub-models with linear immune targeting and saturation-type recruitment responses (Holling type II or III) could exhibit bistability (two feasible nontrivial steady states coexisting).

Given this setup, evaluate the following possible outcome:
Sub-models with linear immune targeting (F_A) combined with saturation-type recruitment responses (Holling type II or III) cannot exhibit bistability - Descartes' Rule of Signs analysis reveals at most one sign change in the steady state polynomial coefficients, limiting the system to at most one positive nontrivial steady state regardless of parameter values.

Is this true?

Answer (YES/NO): NO